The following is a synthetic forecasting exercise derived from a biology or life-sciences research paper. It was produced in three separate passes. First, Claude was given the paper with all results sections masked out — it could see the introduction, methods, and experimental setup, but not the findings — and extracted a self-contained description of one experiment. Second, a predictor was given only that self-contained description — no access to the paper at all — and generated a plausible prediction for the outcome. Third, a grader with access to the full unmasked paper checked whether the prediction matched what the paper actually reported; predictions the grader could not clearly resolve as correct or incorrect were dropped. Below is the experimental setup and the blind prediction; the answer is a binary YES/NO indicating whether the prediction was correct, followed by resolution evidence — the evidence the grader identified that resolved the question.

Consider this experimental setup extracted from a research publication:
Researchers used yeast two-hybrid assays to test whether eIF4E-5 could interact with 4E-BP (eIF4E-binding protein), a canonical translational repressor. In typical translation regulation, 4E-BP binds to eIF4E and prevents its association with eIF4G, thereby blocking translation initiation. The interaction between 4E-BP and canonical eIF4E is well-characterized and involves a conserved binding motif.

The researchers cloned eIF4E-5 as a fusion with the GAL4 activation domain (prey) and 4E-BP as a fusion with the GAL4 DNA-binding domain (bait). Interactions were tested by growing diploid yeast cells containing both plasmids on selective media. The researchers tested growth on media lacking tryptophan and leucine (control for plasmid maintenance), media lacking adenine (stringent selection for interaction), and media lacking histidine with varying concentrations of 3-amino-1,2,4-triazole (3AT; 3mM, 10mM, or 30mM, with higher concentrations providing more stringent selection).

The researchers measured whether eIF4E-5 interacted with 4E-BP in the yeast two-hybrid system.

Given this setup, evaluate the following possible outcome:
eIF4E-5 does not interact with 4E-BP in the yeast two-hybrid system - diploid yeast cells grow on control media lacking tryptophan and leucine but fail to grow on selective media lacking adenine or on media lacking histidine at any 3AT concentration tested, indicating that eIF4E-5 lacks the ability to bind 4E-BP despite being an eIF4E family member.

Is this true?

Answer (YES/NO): NO